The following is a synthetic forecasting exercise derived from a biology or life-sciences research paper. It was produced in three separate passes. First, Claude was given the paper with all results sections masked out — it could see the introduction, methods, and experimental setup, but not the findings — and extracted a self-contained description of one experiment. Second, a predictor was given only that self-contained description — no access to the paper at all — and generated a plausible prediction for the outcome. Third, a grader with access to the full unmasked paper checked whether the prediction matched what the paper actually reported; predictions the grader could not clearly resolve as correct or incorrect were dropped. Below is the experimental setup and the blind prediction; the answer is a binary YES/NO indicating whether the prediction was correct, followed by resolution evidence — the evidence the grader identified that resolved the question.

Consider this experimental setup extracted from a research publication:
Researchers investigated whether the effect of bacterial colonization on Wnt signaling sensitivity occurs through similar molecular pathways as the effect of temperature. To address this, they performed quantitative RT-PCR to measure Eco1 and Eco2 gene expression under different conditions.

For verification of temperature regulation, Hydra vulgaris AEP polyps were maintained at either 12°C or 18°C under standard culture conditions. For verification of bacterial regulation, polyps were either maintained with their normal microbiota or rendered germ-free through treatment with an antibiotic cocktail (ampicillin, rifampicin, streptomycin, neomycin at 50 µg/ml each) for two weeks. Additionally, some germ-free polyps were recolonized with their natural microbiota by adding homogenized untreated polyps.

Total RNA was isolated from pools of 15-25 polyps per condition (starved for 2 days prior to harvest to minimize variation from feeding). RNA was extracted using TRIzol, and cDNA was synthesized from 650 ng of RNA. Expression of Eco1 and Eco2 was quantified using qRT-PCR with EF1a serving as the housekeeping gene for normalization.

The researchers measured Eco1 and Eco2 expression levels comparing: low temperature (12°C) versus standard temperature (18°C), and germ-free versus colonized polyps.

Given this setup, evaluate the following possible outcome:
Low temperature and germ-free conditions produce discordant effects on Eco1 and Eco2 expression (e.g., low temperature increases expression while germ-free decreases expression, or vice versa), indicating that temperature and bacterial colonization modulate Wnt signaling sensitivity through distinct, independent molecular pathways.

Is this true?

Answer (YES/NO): YES